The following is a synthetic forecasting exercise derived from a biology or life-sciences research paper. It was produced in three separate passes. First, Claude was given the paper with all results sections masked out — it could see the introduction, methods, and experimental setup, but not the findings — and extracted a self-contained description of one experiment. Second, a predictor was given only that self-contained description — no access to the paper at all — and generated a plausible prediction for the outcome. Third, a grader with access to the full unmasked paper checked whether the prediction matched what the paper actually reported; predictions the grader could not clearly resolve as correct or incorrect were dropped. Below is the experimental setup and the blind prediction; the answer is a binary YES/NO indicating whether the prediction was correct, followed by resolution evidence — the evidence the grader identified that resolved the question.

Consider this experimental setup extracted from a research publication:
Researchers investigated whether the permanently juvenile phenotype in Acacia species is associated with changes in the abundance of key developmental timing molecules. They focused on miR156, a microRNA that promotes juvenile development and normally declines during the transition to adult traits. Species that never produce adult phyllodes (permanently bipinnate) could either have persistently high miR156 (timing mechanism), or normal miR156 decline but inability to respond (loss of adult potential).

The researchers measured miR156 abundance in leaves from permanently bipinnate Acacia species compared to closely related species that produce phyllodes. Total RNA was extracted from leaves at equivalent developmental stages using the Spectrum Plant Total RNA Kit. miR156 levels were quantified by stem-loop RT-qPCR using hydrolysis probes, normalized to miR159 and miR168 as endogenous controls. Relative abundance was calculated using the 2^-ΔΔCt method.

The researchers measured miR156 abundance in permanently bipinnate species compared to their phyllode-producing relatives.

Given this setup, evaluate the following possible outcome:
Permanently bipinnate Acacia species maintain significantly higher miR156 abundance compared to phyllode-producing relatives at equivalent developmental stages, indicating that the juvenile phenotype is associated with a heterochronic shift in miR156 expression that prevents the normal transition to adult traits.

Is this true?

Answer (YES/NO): YES